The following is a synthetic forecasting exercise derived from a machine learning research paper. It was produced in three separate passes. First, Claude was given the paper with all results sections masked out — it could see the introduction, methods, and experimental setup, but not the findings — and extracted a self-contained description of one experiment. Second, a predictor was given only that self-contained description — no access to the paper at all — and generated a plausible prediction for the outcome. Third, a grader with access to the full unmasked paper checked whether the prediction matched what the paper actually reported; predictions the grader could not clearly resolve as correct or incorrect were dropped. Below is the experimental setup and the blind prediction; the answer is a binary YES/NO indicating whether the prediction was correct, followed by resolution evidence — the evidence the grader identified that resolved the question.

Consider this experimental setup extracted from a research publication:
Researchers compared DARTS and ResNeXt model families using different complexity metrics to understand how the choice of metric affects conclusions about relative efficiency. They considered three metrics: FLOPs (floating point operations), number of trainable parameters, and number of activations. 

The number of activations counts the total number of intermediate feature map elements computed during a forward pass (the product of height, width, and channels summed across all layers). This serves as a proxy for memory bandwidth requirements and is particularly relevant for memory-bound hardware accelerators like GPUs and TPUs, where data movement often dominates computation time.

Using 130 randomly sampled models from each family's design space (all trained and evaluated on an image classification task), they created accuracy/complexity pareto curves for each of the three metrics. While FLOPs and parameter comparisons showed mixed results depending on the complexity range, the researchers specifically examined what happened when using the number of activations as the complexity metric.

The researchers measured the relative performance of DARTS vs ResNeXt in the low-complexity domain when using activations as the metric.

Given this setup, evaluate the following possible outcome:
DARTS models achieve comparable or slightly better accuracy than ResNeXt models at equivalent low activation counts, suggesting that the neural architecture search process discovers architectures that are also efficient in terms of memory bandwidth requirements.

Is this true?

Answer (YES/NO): NO